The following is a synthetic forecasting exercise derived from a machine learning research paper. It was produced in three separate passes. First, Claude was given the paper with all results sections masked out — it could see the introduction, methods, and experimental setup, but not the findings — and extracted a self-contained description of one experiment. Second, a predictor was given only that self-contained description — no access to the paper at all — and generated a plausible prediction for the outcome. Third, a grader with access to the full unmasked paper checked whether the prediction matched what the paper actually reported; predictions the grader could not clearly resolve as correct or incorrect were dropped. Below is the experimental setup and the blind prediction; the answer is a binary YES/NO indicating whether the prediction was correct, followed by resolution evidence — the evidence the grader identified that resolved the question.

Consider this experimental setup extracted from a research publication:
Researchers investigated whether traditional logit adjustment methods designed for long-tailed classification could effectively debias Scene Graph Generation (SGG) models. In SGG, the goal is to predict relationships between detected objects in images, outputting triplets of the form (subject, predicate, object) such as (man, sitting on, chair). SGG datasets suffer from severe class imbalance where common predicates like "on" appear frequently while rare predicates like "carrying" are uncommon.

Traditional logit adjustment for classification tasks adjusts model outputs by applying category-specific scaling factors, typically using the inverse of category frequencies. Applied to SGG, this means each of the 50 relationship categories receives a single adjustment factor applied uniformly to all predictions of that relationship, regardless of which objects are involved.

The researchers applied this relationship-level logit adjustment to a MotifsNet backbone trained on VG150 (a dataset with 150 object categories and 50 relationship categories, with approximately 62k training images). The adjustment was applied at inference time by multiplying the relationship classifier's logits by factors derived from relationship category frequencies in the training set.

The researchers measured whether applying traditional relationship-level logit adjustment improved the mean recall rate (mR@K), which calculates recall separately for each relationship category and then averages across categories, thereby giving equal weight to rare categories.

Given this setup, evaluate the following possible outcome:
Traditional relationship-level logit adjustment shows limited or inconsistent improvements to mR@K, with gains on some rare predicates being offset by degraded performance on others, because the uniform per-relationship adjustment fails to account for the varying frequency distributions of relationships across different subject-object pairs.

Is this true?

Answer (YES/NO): NO